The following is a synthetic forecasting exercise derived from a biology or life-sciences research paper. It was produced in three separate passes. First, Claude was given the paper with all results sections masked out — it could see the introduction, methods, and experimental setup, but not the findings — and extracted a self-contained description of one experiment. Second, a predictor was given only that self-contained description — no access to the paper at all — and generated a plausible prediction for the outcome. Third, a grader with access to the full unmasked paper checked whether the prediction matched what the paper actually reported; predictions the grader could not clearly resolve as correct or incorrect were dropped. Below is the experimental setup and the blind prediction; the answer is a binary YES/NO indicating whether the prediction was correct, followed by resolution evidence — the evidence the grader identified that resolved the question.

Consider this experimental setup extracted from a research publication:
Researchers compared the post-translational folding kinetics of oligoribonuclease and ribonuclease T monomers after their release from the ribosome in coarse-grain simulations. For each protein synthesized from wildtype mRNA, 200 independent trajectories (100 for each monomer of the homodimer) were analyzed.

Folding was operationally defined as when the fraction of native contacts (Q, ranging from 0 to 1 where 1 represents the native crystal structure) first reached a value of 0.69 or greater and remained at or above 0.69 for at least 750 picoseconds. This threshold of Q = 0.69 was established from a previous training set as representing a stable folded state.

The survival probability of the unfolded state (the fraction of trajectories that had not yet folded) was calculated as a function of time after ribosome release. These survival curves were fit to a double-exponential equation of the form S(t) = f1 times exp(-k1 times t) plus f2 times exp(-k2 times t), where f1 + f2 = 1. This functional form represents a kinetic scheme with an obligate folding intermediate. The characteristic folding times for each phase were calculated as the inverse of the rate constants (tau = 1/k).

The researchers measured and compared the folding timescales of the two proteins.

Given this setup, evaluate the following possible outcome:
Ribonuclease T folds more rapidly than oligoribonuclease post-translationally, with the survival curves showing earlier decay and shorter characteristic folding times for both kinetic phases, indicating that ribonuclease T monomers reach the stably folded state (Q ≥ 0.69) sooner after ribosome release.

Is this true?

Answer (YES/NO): YES